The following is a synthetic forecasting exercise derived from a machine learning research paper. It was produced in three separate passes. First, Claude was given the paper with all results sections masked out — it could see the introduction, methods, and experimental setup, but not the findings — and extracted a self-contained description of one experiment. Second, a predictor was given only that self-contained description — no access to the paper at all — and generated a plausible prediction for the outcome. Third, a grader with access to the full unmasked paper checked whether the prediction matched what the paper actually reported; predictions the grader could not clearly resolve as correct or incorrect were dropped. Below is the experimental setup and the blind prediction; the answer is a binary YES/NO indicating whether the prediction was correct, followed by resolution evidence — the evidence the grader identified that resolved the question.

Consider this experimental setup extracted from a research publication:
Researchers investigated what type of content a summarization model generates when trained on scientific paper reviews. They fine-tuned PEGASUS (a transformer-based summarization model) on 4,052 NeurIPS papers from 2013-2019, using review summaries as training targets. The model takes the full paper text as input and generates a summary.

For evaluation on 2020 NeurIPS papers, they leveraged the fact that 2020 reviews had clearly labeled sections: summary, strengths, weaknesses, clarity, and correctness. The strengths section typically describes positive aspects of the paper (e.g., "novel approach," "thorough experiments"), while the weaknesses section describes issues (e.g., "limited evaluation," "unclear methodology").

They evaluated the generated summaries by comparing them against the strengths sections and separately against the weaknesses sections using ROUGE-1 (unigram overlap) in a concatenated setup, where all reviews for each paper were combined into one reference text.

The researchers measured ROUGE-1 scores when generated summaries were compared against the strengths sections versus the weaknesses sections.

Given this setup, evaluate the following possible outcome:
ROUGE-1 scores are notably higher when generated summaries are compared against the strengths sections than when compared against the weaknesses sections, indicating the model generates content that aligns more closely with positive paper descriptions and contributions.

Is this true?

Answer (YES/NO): YES